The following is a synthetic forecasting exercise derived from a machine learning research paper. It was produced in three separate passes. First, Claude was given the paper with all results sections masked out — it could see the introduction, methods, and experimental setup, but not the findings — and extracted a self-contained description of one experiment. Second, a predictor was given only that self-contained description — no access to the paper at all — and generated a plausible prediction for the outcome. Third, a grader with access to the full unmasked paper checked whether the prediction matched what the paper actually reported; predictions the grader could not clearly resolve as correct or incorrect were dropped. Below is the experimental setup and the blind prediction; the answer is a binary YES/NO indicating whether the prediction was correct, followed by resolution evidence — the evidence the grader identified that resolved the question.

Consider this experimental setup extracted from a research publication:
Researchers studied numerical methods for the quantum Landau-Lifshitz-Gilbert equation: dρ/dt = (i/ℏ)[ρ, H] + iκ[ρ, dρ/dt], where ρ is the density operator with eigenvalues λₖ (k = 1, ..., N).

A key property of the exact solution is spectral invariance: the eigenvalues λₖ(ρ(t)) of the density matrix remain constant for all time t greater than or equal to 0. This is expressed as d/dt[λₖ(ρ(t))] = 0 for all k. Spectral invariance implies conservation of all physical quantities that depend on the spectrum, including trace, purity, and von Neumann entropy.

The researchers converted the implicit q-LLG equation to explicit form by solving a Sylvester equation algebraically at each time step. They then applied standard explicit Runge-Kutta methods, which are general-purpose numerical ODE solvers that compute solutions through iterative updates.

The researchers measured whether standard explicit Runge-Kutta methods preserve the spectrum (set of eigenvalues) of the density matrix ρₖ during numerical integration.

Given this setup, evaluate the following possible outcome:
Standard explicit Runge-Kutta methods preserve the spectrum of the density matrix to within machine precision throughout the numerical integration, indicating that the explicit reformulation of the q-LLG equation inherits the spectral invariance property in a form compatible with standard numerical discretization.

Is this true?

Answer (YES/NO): NO